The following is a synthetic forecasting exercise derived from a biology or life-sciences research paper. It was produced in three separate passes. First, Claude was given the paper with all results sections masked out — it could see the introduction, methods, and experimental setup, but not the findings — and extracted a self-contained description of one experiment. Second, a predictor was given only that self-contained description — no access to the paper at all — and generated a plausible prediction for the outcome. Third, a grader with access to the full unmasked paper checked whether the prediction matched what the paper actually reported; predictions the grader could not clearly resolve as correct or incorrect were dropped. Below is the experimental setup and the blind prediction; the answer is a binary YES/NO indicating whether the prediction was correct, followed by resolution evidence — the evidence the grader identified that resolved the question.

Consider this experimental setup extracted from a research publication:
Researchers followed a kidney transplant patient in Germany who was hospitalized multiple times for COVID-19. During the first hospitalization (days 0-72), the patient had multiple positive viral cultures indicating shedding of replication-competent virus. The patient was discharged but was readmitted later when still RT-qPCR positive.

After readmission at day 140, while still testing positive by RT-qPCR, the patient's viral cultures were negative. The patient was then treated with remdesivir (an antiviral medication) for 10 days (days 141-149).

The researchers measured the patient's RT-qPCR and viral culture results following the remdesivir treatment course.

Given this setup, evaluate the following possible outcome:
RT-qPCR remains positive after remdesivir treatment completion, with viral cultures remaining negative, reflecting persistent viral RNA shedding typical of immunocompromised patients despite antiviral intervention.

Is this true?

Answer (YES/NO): NO